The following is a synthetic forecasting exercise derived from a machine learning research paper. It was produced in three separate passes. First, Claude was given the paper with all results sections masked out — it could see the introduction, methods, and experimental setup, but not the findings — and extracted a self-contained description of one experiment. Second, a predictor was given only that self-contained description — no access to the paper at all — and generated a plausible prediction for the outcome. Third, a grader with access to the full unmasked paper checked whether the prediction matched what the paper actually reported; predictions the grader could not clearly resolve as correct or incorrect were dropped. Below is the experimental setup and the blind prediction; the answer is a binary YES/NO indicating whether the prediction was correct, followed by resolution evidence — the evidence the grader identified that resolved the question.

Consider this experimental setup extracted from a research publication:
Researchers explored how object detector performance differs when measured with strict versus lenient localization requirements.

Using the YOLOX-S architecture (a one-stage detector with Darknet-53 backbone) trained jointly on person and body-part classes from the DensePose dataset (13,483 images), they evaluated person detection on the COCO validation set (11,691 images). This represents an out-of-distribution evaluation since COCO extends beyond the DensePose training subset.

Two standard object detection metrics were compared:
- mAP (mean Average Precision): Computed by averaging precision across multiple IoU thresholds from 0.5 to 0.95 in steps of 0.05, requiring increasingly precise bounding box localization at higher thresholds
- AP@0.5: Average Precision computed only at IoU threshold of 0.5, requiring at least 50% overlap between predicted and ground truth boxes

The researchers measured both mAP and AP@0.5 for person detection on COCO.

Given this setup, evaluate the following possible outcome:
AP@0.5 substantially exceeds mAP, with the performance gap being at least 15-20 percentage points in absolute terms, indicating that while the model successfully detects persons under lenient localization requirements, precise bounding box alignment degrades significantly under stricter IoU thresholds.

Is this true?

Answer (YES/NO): NO